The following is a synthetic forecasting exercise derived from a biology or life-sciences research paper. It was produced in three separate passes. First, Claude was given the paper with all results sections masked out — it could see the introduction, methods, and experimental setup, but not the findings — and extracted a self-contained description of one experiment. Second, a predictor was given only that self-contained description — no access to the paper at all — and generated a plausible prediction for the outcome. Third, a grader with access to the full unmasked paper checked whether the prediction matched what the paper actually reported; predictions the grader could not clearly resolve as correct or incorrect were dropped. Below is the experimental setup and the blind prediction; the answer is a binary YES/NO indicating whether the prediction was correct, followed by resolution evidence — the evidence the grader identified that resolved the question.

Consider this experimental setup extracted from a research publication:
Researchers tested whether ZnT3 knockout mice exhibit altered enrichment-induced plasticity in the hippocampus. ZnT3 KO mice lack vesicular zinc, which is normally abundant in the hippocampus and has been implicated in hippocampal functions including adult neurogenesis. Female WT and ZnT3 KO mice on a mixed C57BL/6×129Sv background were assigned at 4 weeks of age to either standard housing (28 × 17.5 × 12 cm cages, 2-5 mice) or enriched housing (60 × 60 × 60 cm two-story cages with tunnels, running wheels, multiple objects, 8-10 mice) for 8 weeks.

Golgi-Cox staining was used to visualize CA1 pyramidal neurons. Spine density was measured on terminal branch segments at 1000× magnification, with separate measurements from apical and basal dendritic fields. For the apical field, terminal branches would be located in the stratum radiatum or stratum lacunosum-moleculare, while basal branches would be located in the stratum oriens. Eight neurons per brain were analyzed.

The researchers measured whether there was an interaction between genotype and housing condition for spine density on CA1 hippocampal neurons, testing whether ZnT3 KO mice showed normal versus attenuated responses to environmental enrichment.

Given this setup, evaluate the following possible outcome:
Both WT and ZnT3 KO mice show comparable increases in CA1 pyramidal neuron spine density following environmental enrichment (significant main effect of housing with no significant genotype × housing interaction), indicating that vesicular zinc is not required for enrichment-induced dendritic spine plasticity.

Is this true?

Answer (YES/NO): NO